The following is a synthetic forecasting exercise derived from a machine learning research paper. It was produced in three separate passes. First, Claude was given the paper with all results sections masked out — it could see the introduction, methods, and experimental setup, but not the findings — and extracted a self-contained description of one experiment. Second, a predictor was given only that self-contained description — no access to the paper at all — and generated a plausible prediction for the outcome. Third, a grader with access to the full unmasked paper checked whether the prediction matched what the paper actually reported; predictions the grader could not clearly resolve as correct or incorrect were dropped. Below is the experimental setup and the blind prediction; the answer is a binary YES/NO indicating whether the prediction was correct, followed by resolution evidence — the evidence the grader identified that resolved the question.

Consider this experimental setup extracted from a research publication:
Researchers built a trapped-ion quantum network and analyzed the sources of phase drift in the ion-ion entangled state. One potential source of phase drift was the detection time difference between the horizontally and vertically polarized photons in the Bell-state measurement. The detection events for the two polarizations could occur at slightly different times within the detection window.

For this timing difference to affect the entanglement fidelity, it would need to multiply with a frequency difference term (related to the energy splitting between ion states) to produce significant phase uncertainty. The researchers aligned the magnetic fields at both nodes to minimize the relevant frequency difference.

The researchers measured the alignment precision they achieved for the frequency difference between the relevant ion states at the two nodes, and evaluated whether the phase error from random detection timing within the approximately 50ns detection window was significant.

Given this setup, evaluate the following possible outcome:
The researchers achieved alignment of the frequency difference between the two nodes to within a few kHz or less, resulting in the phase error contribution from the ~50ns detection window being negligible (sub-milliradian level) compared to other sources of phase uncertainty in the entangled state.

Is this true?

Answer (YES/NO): YES